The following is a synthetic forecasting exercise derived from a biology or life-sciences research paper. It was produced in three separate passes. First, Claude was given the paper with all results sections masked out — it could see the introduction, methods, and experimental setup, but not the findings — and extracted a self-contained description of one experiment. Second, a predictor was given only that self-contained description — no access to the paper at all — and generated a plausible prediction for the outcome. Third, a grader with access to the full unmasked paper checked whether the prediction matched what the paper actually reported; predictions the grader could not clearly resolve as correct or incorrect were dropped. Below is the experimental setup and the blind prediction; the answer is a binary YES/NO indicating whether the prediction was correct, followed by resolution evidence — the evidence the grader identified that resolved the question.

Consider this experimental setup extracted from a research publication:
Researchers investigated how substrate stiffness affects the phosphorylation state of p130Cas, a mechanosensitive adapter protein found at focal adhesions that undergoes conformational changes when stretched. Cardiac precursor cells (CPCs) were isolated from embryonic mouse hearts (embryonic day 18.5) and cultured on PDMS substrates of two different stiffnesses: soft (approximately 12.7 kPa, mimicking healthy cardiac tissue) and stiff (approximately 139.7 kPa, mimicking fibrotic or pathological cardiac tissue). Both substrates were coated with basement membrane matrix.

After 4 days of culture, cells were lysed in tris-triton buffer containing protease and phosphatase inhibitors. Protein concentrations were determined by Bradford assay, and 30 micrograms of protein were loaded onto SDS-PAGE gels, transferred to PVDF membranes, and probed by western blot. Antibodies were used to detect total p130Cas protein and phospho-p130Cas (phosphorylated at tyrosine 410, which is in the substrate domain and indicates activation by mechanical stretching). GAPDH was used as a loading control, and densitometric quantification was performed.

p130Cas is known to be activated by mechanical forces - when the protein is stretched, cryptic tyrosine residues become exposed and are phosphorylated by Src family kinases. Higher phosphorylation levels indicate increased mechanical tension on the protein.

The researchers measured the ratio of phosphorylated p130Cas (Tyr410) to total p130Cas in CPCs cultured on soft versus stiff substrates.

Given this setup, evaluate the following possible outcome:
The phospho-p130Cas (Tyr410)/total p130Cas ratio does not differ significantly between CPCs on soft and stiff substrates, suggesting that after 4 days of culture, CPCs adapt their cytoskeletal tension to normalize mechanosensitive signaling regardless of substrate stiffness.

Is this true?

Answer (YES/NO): NO